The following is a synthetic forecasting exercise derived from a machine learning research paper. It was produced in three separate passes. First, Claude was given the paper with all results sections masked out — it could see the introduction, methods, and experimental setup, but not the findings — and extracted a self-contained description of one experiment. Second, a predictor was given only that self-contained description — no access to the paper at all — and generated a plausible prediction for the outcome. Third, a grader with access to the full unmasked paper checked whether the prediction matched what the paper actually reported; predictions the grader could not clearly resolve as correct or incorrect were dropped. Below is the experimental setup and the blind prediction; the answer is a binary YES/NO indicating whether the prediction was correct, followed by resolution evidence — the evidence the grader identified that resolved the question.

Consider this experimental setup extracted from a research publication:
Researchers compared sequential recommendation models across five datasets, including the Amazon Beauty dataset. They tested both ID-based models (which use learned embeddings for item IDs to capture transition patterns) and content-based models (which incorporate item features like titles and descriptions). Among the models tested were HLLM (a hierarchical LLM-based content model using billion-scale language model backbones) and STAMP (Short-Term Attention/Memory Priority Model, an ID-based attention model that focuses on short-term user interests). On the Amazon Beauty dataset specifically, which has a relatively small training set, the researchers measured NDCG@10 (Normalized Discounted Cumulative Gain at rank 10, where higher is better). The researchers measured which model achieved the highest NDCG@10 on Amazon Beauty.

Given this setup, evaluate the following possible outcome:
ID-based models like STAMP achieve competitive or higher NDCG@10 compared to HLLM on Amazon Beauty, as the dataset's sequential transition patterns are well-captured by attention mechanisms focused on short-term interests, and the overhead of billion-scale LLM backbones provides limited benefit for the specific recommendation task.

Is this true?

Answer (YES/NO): YES